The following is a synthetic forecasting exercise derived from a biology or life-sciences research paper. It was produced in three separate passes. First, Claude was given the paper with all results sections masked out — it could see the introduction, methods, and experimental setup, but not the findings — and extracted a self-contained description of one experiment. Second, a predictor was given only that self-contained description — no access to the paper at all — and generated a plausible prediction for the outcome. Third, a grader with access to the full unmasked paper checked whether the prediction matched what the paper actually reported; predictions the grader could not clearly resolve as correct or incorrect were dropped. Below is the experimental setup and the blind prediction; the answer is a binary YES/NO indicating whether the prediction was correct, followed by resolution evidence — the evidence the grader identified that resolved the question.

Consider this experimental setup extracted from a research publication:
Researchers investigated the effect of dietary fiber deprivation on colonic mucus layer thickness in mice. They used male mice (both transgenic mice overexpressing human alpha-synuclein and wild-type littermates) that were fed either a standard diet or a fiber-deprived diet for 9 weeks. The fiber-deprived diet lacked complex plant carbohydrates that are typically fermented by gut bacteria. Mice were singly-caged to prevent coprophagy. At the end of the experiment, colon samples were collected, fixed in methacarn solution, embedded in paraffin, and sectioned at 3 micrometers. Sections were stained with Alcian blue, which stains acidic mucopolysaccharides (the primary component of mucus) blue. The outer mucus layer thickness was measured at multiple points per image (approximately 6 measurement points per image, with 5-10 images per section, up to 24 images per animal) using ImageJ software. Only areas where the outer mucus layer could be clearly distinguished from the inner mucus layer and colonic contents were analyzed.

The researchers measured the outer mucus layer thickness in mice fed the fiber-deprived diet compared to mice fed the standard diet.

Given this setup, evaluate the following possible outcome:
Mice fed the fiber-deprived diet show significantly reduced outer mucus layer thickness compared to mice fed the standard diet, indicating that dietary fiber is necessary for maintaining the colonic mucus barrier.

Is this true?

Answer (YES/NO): YES